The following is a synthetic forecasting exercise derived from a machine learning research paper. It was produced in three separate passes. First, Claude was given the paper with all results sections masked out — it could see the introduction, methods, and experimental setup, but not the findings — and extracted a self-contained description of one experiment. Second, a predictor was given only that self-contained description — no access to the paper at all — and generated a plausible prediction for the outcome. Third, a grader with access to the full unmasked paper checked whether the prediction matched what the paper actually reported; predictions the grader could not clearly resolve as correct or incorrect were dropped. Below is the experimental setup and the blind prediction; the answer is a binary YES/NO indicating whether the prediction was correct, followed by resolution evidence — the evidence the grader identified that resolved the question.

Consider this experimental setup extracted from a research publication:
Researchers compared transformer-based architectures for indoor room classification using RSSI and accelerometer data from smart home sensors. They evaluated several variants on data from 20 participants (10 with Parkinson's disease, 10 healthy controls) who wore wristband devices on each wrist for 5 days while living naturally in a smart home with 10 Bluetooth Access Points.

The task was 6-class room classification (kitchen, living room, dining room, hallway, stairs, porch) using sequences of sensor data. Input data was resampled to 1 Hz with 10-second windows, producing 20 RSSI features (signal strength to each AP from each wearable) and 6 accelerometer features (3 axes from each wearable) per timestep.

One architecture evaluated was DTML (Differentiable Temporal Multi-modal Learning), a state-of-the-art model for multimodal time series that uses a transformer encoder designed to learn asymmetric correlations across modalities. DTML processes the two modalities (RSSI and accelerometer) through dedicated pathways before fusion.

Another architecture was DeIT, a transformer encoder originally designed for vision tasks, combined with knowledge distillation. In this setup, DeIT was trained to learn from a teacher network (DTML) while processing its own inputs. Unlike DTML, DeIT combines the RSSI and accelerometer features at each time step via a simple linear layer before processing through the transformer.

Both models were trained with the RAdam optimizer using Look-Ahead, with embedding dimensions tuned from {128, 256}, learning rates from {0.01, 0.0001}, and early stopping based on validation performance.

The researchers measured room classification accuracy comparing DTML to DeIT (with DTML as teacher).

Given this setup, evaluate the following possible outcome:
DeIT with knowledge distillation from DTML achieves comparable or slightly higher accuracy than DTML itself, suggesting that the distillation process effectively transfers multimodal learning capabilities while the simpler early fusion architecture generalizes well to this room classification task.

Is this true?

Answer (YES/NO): NO